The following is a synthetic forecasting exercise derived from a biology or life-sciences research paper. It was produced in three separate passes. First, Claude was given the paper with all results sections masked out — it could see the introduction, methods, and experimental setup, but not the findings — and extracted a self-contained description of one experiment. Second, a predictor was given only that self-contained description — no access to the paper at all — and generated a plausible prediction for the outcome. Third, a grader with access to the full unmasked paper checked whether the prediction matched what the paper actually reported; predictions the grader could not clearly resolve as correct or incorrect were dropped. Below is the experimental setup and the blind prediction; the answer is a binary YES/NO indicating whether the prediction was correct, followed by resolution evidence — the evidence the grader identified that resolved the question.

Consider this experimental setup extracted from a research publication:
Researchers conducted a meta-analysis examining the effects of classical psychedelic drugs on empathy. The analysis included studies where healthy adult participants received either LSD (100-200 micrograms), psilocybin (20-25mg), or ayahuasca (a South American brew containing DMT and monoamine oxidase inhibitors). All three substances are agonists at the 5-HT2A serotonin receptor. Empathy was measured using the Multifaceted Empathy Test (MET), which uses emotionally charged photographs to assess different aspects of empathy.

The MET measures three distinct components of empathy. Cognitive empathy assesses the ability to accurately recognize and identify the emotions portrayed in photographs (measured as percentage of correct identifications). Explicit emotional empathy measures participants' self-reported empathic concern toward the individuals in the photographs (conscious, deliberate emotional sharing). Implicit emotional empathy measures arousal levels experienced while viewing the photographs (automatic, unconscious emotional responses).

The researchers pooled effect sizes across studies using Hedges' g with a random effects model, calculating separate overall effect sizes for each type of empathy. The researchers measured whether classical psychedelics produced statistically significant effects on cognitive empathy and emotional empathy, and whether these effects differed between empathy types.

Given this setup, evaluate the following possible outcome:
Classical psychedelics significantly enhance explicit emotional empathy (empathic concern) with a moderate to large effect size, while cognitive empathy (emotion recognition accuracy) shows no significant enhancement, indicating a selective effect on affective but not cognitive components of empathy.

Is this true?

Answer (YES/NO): YES